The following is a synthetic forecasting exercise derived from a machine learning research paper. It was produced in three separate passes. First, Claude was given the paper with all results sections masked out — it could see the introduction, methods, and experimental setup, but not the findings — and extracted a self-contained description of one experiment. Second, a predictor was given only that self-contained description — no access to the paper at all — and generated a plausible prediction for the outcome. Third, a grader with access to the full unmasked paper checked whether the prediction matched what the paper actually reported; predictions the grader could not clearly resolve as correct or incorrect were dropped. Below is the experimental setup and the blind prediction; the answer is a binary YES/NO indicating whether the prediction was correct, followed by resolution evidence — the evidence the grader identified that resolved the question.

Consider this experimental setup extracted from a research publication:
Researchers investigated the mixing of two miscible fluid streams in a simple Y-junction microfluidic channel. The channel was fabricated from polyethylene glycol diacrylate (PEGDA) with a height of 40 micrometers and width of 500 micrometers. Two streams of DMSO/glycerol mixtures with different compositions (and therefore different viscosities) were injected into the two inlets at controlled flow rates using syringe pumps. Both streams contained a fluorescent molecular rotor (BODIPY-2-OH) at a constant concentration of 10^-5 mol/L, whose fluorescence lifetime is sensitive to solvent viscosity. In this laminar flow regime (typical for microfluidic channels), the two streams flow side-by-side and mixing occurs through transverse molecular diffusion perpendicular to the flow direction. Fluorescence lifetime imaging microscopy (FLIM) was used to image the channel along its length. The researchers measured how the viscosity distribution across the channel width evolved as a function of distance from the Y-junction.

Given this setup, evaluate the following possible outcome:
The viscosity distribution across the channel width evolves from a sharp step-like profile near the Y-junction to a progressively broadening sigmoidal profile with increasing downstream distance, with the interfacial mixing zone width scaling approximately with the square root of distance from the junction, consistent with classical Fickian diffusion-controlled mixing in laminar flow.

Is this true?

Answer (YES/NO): YES